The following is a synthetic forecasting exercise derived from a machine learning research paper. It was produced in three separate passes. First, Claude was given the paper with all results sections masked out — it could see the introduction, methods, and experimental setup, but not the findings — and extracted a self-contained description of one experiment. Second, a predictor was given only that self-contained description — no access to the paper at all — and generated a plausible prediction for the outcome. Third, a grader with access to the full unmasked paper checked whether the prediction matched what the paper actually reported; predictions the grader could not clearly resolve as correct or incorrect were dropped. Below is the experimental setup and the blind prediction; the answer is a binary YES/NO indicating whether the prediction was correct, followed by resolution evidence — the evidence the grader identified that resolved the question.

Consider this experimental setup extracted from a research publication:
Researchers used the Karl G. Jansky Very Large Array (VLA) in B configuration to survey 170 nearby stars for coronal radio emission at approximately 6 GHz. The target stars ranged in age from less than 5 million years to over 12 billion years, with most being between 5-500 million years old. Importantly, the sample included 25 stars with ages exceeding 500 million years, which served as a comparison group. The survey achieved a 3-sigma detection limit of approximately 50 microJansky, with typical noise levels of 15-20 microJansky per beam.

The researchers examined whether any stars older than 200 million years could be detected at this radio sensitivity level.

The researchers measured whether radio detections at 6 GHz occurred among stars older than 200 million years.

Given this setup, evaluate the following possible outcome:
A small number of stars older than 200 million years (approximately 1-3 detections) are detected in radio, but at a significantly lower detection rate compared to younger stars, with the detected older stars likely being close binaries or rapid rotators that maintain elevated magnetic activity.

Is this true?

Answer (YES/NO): NO